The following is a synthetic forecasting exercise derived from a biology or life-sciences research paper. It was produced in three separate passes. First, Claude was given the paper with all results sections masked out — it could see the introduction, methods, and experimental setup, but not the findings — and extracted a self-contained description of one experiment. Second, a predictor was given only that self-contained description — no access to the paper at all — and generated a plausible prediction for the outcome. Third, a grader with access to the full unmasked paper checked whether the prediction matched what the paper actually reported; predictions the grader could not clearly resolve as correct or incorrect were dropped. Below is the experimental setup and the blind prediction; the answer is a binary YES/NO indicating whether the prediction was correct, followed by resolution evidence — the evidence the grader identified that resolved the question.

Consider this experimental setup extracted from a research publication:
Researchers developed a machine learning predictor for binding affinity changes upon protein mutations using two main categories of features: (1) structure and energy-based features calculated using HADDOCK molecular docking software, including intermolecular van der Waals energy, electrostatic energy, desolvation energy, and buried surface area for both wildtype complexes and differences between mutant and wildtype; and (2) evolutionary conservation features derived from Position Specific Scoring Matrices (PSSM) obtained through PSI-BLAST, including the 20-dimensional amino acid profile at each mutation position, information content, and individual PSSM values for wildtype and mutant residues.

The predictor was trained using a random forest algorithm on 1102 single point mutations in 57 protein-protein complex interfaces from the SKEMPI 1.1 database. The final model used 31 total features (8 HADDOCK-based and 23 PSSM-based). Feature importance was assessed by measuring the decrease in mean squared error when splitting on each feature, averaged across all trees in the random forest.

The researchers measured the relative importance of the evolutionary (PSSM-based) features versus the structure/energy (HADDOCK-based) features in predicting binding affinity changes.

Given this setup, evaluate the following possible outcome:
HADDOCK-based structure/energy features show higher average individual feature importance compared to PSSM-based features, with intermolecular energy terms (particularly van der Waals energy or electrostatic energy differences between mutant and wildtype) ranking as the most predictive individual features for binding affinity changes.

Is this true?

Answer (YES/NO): NO